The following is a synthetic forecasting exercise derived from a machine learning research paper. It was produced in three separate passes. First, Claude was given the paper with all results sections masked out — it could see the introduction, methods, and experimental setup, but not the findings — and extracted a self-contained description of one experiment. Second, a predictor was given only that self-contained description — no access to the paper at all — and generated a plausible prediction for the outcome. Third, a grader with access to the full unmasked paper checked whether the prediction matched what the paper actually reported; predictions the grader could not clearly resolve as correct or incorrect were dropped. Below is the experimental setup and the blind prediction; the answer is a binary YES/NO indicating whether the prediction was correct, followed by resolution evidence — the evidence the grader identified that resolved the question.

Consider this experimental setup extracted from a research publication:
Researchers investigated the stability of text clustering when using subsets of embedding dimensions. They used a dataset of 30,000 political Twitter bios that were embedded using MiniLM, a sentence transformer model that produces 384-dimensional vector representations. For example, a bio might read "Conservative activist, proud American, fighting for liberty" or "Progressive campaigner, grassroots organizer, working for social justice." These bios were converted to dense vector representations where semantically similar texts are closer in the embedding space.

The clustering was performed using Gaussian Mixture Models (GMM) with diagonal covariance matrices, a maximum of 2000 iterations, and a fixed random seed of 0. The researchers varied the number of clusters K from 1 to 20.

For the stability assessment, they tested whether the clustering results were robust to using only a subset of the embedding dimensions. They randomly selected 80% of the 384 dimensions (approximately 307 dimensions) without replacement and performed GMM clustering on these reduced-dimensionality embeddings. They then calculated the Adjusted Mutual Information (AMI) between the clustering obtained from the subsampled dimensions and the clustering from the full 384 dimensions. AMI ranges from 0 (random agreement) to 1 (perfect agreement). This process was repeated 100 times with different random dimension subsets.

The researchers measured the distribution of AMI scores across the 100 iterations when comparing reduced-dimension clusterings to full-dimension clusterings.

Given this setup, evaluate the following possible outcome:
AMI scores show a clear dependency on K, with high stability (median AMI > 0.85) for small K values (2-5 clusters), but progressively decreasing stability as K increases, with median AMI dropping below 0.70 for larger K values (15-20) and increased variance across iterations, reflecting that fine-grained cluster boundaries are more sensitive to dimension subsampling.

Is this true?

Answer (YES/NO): NO